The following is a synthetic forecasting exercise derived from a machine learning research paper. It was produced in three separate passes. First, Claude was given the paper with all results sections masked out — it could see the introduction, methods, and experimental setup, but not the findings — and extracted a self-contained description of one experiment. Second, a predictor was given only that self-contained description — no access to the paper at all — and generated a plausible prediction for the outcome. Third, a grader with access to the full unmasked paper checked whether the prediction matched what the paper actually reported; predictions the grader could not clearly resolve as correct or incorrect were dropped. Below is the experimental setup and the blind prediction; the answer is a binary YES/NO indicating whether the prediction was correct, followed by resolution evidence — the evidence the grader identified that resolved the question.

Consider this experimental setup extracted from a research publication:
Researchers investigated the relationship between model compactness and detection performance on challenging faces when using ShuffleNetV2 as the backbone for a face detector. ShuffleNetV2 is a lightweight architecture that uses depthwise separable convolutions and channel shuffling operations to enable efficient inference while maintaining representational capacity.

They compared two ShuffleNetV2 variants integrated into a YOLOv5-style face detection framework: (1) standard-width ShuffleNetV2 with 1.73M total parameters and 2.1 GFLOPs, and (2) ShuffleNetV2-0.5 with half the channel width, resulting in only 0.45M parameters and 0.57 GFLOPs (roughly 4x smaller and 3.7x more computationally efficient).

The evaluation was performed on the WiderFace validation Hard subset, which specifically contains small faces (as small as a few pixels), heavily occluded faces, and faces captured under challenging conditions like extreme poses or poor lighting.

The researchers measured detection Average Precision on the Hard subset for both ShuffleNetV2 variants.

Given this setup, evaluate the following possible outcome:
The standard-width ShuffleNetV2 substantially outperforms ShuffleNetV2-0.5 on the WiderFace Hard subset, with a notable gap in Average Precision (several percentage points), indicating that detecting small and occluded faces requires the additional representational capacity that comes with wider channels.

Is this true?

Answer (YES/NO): YES